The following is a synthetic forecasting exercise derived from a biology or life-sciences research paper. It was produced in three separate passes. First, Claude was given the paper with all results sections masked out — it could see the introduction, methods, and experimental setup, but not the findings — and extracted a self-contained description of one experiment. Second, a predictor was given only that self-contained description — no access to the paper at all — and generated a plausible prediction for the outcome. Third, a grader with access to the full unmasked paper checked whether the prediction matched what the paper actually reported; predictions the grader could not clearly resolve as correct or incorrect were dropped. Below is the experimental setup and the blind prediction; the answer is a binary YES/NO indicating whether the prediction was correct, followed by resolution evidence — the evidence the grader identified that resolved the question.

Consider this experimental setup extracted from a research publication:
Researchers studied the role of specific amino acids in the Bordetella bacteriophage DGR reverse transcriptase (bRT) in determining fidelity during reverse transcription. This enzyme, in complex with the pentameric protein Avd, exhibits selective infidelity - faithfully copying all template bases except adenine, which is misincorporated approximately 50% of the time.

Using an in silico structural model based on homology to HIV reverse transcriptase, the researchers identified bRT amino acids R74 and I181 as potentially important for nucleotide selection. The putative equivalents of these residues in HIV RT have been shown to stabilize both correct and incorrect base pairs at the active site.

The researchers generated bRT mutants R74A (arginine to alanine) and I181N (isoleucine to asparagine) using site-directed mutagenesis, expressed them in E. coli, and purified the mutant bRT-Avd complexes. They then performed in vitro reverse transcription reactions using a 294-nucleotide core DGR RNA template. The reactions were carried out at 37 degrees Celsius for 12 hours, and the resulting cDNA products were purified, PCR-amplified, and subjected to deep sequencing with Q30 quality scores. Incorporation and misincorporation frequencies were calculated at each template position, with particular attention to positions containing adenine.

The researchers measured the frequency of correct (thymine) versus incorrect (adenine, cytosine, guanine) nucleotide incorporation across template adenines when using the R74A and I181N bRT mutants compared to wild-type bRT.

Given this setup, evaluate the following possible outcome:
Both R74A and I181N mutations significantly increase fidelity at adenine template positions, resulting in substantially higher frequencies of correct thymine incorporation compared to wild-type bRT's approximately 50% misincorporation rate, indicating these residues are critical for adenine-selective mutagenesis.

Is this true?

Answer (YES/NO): YES